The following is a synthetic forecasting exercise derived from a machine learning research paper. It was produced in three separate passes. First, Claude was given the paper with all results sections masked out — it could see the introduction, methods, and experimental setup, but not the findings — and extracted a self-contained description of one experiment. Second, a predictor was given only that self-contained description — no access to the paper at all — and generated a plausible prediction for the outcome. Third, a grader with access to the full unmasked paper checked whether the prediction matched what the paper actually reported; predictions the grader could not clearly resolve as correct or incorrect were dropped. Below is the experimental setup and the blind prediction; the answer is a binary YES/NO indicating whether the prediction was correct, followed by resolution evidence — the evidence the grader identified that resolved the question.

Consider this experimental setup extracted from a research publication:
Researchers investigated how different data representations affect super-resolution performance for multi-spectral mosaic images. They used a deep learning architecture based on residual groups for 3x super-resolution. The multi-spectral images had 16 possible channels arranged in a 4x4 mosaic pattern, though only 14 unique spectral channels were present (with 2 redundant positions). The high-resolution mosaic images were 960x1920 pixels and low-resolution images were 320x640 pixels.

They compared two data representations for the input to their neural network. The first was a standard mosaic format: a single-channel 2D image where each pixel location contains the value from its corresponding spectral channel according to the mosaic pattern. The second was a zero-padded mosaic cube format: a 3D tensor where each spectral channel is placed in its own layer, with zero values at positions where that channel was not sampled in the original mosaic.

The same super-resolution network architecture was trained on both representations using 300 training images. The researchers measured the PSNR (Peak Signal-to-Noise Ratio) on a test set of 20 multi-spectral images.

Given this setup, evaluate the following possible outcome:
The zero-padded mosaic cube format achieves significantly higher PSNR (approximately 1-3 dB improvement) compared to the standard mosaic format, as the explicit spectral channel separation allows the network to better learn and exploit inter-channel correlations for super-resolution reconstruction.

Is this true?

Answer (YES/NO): NO